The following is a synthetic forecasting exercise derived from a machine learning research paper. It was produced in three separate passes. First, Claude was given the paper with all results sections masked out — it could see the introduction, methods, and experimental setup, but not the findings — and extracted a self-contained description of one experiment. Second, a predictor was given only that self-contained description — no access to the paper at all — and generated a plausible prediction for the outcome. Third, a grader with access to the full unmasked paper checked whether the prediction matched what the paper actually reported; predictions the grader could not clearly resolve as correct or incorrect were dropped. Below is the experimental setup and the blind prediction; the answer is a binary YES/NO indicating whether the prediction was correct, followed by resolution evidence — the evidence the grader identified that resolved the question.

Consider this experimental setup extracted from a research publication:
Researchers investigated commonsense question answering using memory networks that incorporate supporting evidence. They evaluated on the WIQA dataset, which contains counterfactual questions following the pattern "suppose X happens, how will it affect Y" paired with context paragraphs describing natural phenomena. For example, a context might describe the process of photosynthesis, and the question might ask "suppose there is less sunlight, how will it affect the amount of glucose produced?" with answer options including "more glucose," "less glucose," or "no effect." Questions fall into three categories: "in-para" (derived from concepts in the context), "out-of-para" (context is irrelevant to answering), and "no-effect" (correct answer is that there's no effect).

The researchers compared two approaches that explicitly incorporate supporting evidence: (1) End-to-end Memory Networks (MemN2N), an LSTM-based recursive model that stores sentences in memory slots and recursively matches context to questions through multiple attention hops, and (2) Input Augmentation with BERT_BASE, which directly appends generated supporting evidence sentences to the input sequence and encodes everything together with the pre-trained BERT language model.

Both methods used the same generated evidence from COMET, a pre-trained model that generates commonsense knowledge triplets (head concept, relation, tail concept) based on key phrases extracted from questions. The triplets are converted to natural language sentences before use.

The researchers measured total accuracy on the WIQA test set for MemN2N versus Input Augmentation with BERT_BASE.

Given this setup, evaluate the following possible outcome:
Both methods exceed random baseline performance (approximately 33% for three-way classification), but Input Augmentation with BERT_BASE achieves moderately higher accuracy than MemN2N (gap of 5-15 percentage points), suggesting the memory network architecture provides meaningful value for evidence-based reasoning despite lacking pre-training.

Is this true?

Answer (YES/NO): NO